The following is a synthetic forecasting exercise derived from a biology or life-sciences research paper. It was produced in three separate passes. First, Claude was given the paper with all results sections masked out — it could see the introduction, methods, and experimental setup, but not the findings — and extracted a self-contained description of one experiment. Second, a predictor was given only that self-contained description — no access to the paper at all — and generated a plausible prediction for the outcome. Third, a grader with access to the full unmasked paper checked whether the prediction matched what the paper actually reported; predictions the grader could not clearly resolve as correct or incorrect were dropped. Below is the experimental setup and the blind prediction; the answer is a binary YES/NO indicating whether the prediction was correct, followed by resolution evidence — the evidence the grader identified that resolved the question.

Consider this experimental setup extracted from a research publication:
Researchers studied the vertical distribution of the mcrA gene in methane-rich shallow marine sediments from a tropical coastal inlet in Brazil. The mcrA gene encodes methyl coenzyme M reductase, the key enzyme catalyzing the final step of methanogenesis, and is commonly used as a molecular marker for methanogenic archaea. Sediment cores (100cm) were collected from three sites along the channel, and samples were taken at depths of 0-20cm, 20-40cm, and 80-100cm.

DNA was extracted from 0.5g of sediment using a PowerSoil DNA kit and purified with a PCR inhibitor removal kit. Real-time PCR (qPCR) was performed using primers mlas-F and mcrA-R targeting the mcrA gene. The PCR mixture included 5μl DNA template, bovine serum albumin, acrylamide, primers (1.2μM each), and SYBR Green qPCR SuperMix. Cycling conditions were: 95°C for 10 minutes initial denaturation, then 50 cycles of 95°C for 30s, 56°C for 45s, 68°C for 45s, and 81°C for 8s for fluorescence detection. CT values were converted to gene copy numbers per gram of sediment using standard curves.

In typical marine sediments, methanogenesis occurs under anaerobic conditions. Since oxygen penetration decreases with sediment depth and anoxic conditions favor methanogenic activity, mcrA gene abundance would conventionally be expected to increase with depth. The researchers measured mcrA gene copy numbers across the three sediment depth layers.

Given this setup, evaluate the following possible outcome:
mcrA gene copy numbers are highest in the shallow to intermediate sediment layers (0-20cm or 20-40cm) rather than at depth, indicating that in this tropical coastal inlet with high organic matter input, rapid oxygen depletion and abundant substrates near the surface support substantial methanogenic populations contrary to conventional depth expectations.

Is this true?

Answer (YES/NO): YES